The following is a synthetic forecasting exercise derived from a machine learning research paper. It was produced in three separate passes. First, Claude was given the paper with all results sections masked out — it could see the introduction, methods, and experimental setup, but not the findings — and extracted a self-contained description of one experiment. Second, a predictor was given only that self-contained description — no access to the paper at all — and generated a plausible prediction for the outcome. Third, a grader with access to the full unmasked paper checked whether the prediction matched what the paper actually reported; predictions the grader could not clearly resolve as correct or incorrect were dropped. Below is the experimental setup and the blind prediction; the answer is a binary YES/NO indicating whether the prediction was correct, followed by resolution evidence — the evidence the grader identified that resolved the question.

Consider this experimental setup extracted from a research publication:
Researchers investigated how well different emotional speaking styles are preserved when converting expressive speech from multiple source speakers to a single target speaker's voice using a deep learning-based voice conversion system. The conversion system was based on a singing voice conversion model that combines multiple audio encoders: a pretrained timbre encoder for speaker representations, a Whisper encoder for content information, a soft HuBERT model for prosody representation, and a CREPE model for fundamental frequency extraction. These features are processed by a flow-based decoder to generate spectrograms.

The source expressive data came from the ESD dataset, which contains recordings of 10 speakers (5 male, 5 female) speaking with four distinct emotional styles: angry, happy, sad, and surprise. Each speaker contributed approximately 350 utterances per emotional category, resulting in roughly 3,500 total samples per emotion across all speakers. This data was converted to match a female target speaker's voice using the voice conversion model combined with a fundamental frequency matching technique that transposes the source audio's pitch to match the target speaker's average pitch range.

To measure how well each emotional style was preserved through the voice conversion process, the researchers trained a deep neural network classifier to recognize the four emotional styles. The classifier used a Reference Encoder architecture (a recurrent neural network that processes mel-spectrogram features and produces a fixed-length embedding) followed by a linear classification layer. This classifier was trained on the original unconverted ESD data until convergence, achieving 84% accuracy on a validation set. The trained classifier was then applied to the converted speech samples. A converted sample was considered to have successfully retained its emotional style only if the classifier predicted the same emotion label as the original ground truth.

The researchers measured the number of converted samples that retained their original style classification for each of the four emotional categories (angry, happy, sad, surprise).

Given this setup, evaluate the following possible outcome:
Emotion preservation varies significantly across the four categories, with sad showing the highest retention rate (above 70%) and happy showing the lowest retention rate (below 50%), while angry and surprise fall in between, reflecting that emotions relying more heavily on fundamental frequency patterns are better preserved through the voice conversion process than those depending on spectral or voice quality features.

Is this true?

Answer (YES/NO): NO